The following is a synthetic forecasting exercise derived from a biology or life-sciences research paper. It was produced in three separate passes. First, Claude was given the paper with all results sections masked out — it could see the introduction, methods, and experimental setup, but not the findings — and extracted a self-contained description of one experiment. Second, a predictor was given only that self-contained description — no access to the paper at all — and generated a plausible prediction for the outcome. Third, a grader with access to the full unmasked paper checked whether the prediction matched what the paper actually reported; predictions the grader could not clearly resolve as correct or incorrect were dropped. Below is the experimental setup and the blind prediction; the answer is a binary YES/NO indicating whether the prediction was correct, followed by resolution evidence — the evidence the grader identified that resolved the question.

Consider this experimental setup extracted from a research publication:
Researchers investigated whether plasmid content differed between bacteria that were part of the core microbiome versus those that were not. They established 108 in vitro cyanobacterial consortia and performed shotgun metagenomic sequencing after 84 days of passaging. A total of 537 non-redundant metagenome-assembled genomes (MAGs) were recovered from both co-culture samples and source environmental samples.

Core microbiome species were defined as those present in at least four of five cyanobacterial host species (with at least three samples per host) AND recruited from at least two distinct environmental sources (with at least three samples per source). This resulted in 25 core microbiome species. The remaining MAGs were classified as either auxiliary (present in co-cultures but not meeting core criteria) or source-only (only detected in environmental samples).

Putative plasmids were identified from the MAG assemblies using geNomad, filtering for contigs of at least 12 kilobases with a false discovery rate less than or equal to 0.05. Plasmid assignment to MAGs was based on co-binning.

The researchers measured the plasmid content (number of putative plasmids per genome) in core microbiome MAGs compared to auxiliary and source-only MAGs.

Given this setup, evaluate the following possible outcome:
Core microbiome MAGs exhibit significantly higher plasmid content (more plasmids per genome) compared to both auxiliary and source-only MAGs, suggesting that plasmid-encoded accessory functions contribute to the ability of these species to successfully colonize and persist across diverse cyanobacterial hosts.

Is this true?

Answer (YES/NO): YES